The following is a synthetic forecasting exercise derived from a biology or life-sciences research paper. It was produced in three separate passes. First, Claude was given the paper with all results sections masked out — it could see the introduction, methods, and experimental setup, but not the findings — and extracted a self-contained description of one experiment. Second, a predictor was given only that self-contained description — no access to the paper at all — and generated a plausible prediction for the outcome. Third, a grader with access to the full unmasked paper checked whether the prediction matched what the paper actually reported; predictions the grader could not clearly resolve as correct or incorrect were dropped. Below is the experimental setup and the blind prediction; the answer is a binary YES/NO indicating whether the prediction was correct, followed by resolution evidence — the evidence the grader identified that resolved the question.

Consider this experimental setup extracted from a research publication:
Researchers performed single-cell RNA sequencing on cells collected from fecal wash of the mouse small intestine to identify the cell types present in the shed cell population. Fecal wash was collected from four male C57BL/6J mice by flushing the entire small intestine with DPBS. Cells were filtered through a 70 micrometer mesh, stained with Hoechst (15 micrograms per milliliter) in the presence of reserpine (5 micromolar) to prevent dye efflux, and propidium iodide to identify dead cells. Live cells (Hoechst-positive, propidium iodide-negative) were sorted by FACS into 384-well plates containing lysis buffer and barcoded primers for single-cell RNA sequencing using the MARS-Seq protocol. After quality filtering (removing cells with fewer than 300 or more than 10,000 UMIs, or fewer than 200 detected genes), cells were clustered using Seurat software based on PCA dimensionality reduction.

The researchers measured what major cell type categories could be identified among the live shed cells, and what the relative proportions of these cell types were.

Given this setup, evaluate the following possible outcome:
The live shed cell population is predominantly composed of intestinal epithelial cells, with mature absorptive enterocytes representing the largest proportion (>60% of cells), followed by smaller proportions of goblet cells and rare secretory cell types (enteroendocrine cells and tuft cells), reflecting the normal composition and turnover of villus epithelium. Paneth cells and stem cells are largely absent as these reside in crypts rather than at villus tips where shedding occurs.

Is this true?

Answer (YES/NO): NO